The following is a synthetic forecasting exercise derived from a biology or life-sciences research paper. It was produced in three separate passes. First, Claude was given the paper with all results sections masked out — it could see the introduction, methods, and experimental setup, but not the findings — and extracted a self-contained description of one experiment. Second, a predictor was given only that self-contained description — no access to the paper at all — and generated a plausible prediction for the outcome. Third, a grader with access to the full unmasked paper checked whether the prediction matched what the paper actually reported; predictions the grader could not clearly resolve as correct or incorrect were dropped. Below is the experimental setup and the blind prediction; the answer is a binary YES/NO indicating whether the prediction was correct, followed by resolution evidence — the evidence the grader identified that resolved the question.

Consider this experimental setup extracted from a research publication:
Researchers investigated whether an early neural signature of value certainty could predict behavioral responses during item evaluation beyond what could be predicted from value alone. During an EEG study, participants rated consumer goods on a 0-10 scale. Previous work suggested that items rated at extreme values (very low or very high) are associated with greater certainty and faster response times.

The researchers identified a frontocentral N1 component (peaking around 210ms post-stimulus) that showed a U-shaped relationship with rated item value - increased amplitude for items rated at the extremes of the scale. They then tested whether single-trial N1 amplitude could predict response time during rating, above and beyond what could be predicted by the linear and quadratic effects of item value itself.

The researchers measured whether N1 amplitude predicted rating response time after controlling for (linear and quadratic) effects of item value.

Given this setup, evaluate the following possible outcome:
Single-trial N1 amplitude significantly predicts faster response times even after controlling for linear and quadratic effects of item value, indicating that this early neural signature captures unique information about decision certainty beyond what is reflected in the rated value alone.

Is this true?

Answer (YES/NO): YES